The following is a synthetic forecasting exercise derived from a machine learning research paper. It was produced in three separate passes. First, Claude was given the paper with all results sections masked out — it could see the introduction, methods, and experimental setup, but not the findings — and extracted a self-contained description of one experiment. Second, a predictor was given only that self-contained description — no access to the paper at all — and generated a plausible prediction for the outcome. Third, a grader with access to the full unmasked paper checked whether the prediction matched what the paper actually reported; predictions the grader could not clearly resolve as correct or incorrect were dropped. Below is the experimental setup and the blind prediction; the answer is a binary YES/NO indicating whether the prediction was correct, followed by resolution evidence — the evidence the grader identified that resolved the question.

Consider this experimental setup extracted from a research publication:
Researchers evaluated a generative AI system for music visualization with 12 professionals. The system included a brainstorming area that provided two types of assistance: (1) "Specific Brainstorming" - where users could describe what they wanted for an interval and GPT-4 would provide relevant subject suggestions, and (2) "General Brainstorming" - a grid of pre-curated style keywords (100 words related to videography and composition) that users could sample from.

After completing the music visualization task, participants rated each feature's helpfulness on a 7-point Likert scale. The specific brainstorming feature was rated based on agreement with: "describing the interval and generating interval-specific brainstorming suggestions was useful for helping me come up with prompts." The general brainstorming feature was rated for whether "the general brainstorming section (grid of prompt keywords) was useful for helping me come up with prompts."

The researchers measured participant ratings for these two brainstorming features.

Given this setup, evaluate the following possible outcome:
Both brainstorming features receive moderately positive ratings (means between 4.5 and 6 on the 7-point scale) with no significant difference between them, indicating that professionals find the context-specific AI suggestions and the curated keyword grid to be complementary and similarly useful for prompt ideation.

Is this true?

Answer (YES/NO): YES